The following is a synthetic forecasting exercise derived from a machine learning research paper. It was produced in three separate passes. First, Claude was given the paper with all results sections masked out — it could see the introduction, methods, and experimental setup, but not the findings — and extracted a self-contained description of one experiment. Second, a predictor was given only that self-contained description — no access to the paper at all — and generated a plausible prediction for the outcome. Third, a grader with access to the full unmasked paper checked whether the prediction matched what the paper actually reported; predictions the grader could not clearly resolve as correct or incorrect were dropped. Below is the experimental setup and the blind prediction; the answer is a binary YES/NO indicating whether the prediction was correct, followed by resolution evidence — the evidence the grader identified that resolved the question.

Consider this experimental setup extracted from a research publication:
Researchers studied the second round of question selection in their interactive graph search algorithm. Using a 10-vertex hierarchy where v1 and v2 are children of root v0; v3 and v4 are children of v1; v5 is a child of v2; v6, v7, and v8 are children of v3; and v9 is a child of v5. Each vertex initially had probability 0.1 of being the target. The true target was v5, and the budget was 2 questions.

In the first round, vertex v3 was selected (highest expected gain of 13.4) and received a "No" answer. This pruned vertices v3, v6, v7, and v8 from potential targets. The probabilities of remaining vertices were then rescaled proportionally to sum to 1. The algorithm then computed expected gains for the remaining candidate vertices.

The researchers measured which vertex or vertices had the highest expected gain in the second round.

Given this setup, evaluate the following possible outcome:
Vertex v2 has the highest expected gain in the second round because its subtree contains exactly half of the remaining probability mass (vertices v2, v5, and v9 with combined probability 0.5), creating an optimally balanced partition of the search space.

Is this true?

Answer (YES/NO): NO